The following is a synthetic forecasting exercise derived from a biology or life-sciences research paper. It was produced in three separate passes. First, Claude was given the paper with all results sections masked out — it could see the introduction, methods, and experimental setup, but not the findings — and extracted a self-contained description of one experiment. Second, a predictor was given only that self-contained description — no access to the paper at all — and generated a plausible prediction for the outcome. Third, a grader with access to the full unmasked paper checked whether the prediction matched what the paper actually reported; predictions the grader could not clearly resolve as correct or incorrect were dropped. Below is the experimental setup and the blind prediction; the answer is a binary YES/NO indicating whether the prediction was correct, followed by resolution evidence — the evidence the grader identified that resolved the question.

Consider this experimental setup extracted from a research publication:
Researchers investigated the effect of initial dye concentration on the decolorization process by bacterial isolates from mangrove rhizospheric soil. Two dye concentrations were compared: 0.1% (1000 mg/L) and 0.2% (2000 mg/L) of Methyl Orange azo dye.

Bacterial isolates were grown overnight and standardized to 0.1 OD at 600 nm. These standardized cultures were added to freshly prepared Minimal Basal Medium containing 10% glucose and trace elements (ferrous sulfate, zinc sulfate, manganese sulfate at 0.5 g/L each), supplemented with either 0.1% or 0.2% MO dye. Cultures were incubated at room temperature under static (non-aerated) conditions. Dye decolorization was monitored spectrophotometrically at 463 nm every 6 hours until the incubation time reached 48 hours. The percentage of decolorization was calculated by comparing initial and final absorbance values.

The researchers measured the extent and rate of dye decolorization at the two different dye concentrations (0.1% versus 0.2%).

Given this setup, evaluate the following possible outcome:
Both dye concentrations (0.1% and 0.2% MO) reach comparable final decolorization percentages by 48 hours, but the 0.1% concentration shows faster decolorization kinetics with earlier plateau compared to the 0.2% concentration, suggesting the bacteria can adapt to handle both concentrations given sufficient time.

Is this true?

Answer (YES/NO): NO